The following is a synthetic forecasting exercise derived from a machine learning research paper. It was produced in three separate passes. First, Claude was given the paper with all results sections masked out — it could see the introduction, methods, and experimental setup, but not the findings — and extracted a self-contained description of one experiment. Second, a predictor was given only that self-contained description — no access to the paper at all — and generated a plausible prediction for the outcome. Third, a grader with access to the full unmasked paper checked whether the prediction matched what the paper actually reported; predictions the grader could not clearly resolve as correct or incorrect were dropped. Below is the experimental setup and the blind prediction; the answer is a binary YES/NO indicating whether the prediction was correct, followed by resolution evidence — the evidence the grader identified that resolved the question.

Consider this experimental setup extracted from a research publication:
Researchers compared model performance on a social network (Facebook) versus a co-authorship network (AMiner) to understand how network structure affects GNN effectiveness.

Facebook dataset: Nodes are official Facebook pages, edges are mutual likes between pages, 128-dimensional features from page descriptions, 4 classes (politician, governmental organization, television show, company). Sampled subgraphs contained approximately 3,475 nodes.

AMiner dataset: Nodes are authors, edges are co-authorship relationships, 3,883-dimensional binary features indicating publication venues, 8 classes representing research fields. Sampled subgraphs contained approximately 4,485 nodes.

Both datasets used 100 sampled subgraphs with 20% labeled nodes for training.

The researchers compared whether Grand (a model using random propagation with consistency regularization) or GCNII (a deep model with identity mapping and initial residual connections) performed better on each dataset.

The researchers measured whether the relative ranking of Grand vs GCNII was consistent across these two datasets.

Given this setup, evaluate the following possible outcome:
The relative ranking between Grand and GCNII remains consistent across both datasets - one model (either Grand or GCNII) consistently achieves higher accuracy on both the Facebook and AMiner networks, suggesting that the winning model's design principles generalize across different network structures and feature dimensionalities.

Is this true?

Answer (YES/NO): YES